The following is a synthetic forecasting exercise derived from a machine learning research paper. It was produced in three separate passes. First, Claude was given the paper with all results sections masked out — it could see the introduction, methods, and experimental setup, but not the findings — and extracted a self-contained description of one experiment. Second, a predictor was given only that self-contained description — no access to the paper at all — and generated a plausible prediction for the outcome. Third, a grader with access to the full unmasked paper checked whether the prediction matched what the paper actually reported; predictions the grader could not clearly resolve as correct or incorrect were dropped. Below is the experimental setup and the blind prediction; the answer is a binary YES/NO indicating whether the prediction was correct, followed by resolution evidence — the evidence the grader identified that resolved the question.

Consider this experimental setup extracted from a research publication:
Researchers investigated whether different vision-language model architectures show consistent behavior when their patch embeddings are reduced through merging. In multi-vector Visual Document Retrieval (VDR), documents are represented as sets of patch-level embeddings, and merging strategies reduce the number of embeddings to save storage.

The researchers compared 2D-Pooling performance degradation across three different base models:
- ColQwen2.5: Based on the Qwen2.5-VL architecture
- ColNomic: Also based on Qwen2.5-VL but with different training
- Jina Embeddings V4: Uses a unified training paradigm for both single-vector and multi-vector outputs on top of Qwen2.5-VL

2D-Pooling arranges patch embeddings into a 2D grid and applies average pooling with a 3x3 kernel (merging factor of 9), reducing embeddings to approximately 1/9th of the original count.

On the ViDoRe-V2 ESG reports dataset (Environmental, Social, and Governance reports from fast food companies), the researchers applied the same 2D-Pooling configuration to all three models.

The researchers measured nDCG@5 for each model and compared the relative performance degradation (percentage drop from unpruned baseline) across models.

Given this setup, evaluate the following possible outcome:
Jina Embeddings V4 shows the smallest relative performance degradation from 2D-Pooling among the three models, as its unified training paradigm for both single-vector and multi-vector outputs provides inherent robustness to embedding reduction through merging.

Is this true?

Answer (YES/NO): YES